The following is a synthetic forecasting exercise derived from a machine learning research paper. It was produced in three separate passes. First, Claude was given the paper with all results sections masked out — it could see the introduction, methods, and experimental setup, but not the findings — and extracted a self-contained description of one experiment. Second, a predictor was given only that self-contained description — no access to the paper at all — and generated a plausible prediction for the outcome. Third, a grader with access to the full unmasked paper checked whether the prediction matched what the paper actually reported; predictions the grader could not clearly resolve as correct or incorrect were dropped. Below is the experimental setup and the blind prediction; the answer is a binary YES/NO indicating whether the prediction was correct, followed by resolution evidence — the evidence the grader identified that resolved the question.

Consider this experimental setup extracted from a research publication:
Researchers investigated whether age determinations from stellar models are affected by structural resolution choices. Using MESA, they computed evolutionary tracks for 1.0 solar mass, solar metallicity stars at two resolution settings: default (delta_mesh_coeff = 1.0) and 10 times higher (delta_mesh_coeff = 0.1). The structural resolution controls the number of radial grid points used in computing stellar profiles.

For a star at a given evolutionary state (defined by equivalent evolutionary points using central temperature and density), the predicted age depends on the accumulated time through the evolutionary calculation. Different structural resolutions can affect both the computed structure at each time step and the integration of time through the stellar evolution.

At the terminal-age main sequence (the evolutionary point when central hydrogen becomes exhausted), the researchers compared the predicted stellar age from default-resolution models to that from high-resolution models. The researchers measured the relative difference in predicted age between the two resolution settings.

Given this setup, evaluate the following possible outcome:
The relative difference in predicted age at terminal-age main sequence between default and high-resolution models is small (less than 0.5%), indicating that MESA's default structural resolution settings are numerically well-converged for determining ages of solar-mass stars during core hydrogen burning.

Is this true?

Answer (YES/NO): NO